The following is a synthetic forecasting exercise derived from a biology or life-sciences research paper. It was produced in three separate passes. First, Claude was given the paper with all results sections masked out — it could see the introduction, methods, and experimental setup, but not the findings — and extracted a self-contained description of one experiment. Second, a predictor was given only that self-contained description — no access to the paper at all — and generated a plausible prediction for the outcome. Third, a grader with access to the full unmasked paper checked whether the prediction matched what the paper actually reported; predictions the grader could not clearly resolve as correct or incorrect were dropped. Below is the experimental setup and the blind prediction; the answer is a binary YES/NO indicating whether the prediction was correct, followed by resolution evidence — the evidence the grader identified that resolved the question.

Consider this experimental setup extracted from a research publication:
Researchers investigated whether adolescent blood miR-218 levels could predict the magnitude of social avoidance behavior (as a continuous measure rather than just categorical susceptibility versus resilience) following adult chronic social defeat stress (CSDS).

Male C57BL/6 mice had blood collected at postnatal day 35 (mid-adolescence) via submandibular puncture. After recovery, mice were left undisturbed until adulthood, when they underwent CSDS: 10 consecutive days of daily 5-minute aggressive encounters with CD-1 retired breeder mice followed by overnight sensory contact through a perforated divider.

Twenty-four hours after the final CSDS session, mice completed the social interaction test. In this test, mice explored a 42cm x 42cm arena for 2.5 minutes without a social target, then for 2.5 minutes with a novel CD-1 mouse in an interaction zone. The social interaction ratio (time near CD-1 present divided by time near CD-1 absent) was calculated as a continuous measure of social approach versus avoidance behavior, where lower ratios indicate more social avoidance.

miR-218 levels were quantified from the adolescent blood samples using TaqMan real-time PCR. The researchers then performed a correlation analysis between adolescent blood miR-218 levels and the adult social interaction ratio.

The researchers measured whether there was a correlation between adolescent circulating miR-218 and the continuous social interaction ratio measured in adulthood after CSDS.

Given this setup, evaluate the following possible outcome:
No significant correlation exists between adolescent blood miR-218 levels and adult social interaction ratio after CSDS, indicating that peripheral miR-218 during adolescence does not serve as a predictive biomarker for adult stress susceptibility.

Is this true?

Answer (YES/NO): NO